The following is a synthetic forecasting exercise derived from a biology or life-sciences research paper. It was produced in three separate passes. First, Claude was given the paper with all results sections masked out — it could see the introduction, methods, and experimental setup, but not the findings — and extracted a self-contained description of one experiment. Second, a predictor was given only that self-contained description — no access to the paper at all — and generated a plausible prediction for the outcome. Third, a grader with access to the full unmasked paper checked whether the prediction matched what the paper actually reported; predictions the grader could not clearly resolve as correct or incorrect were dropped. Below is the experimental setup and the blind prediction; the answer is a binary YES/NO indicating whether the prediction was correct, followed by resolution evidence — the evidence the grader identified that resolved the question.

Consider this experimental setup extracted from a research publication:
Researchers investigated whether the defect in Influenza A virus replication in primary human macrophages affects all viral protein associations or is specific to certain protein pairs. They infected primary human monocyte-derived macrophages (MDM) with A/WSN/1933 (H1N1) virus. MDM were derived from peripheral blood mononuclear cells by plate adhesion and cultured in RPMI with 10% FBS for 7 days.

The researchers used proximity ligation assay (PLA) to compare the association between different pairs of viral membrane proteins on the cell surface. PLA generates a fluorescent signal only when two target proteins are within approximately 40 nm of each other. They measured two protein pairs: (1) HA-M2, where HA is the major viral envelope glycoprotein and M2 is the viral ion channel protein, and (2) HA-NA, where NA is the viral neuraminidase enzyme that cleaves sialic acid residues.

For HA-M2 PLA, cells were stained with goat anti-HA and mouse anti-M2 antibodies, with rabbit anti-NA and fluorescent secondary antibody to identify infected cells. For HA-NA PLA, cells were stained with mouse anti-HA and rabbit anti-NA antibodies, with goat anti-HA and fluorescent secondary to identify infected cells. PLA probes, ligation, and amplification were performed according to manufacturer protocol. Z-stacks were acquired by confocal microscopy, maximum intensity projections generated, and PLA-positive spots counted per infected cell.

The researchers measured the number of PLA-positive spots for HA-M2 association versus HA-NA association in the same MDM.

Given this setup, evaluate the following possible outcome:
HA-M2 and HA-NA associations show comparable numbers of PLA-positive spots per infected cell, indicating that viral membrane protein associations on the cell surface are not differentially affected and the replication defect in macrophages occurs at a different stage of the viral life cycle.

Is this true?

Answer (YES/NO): NO